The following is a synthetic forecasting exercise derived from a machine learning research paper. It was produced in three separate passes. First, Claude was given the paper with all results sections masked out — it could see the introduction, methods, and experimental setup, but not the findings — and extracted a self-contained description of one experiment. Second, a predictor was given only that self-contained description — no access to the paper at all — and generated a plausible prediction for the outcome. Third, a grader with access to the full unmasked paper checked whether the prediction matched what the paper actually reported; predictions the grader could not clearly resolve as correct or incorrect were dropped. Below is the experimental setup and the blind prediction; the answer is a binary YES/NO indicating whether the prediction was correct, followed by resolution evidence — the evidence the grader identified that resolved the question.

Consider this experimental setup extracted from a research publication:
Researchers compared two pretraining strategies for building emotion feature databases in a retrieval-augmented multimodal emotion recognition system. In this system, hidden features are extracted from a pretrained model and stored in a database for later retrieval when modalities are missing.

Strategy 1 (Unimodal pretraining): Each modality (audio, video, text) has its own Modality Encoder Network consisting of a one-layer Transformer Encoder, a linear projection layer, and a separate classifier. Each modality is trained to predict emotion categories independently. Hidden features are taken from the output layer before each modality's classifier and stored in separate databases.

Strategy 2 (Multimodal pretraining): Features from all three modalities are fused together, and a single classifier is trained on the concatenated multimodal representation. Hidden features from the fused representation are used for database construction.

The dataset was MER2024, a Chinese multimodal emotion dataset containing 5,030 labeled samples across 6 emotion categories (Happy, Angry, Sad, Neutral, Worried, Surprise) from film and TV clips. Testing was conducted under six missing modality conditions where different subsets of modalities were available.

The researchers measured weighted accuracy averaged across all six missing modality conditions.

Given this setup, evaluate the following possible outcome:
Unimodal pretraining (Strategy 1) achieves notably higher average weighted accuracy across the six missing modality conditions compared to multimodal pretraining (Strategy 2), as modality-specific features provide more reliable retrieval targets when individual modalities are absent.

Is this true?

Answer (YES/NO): YES